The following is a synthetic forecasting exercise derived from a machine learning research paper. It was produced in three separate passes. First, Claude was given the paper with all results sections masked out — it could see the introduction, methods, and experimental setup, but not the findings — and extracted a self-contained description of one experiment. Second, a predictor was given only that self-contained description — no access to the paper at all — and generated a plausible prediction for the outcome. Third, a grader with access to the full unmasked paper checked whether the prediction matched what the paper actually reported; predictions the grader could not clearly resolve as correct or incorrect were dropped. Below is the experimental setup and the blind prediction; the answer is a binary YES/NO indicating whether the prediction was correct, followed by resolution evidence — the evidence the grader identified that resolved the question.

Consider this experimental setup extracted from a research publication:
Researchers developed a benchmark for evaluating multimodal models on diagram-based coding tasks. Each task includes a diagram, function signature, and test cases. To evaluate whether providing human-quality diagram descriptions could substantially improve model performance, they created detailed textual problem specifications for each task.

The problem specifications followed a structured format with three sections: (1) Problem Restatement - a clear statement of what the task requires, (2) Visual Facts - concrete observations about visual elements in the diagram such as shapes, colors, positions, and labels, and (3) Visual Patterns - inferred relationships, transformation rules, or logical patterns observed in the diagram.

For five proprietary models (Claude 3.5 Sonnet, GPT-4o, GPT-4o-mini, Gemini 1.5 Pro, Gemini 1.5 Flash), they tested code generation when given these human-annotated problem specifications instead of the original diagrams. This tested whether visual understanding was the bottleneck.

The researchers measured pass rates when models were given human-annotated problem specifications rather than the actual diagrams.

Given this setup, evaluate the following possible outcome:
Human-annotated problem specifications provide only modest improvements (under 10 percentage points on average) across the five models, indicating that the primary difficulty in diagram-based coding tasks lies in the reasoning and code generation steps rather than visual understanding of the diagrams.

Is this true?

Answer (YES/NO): NO